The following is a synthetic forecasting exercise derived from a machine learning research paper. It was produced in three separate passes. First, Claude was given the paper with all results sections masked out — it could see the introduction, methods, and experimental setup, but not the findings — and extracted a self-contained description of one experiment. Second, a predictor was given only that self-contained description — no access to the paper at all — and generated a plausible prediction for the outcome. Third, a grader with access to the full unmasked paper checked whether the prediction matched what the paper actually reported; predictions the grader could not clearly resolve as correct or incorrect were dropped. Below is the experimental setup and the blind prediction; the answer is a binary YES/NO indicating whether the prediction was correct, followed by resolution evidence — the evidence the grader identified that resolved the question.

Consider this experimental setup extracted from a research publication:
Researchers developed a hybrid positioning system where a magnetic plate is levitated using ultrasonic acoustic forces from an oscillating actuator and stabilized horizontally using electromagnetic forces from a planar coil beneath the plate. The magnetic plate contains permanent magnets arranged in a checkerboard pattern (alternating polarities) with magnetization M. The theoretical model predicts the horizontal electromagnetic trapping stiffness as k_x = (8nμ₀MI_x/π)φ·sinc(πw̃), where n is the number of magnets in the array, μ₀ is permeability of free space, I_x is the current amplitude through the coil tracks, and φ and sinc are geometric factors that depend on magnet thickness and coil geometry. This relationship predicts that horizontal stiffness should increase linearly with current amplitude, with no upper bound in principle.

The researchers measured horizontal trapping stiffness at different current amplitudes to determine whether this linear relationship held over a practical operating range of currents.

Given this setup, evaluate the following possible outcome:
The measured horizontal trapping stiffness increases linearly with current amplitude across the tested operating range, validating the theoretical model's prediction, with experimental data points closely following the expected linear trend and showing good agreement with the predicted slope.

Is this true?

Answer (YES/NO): YES